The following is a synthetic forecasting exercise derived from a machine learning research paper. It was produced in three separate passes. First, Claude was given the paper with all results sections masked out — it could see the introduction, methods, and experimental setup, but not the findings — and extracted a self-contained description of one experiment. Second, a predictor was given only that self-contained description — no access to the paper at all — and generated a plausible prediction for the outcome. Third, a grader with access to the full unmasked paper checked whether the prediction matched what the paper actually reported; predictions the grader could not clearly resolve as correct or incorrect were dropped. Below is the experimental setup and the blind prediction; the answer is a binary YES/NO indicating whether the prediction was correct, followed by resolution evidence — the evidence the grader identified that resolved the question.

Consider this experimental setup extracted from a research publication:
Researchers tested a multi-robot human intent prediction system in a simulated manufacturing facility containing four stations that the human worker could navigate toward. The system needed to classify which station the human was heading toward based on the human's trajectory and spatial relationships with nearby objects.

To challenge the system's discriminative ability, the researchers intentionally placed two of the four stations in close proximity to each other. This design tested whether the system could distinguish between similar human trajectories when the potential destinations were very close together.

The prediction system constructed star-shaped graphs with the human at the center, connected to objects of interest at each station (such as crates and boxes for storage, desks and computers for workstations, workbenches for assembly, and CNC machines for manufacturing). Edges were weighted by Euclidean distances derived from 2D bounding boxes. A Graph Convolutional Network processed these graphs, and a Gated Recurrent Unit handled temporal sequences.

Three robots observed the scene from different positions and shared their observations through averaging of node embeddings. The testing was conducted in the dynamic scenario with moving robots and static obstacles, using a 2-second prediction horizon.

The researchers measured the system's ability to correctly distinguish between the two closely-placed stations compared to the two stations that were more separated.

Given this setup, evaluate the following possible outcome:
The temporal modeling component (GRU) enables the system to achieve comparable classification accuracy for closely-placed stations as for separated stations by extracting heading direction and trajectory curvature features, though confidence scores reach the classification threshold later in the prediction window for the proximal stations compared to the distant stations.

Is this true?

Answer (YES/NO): NO